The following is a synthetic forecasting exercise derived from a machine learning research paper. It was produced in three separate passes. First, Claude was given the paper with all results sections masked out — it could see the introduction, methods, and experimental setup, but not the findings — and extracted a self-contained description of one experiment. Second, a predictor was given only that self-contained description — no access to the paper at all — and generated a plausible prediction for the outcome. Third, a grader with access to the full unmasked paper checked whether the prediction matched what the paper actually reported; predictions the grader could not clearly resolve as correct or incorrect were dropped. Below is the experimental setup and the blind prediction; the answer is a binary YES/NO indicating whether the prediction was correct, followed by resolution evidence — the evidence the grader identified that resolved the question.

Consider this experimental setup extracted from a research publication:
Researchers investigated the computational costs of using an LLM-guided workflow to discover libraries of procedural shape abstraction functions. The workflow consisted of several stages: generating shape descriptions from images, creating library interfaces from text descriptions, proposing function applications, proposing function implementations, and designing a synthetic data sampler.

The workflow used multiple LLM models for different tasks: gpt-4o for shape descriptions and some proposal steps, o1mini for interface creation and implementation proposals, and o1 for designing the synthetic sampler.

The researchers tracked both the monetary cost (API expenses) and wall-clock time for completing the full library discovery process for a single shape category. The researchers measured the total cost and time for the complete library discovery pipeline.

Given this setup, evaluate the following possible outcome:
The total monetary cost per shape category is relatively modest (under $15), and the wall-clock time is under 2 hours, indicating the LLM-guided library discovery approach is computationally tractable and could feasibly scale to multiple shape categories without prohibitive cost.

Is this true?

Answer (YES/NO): YES